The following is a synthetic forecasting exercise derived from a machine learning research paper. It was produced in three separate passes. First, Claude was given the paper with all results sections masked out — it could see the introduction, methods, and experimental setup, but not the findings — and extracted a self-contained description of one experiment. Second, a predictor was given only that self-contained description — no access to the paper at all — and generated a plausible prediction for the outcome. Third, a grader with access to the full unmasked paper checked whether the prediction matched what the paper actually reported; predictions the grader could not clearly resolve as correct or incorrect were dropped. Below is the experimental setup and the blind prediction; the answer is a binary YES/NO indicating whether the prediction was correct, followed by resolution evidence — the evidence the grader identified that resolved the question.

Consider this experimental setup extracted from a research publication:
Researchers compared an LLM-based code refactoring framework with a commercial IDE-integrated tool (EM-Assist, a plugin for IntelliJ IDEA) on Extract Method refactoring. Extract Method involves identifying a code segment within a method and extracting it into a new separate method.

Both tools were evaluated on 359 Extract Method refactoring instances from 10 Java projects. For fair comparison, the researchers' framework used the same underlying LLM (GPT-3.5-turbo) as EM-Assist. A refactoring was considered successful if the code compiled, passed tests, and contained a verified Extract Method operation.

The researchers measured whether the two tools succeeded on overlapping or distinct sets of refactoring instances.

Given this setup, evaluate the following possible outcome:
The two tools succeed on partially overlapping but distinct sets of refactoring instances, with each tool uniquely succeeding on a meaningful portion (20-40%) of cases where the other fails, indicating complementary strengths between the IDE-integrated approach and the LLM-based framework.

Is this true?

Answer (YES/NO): NO